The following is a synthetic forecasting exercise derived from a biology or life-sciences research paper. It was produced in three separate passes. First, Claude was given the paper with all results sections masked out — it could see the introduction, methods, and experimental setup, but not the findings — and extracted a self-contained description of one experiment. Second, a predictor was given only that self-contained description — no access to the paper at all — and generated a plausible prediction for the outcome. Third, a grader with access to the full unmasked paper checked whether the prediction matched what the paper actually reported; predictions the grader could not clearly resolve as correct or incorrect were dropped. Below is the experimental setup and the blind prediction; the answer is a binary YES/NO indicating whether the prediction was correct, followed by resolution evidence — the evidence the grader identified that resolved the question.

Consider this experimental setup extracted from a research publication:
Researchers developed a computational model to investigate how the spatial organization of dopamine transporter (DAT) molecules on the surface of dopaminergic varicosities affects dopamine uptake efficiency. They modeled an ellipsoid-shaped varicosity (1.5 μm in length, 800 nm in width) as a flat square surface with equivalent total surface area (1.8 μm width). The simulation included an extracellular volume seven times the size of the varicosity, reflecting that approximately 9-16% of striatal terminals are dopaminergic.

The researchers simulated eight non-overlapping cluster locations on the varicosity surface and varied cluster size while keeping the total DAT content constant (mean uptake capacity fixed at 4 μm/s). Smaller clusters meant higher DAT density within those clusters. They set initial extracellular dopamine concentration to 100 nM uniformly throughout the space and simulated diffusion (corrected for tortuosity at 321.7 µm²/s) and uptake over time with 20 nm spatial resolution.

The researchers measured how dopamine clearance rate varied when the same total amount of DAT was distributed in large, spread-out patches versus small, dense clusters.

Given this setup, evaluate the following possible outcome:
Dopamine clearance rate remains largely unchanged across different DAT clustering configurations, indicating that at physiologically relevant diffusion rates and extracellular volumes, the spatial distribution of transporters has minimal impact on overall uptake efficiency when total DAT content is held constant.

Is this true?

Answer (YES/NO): NO